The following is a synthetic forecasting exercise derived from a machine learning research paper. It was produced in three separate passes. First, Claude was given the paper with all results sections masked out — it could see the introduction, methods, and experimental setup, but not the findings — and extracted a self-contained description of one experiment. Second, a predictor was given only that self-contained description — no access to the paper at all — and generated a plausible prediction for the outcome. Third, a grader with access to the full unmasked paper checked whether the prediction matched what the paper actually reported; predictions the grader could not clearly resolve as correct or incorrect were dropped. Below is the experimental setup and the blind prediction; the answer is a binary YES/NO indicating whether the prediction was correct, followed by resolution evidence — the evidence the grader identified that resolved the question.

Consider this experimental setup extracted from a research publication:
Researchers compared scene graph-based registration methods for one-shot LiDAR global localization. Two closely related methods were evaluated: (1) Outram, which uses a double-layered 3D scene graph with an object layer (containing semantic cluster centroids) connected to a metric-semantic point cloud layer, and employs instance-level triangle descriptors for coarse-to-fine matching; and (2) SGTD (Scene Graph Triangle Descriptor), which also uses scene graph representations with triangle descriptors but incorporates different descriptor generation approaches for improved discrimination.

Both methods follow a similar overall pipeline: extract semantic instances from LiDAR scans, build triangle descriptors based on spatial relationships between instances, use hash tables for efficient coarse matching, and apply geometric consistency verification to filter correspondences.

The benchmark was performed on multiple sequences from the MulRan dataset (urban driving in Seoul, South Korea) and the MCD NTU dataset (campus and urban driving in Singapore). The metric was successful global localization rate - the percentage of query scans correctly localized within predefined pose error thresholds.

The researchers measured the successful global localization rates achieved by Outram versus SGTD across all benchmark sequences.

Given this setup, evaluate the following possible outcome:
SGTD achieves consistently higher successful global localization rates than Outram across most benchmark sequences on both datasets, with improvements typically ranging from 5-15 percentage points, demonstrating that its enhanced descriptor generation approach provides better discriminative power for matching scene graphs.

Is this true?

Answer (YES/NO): NO